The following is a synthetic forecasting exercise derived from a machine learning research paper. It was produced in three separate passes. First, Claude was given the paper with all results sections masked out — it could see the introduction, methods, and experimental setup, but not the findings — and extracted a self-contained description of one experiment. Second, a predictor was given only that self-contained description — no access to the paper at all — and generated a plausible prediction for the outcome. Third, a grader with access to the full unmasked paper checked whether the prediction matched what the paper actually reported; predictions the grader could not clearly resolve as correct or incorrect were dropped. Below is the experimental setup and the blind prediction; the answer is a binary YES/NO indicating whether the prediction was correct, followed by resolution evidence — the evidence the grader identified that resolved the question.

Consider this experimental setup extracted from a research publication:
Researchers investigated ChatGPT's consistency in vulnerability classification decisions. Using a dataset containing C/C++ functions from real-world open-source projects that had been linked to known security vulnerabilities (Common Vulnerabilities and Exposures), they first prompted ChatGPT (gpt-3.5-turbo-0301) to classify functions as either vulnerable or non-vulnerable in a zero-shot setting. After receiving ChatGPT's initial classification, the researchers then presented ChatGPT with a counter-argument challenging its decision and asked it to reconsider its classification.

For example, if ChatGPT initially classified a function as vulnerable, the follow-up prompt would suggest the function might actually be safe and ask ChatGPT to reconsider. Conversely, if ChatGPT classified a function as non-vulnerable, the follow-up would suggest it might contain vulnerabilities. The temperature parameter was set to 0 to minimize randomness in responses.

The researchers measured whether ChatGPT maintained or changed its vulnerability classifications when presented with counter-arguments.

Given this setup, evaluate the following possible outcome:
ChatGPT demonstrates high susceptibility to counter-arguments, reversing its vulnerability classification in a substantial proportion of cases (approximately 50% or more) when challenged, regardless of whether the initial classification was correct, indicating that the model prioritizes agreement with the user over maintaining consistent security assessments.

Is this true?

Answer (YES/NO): NO